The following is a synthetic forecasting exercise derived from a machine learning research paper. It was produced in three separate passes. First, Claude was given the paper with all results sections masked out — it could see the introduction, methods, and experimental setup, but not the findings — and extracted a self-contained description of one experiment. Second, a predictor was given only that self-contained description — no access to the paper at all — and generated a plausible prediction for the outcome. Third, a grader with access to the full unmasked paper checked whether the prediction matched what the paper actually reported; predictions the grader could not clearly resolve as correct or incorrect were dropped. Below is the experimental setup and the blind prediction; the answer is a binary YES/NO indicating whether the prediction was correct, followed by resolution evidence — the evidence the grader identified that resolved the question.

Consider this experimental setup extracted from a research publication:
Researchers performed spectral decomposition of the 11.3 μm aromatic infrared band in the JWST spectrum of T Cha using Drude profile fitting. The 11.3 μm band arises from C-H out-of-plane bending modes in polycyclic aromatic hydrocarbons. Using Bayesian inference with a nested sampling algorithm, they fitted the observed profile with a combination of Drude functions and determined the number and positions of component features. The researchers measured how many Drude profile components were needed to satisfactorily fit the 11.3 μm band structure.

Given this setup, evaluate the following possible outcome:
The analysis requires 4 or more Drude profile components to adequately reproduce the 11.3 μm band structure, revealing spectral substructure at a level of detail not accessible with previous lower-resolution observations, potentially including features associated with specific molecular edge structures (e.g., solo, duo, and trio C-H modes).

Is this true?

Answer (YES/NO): NO